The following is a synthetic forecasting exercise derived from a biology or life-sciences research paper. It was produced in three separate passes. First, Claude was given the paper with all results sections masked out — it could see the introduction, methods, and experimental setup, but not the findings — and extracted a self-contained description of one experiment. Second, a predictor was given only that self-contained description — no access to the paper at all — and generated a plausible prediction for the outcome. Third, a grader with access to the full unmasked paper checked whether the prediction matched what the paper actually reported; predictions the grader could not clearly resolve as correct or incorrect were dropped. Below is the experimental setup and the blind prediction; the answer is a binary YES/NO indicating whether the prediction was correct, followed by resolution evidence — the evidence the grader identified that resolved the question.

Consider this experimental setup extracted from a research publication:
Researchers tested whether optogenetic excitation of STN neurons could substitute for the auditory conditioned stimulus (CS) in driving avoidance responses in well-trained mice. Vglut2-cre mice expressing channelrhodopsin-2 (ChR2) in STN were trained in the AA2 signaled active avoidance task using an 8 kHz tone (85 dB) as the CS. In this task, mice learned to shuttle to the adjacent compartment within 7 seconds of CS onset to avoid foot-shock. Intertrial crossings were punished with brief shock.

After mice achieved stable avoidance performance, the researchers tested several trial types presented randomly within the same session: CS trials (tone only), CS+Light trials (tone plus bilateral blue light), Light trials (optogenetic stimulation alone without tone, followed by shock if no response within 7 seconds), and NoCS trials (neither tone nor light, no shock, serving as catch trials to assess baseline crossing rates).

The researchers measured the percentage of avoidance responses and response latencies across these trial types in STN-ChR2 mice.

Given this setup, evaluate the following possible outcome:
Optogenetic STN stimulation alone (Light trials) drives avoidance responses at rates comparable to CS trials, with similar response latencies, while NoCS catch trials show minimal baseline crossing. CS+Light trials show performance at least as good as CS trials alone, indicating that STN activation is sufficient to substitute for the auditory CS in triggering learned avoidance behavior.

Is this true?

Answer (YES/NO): YES